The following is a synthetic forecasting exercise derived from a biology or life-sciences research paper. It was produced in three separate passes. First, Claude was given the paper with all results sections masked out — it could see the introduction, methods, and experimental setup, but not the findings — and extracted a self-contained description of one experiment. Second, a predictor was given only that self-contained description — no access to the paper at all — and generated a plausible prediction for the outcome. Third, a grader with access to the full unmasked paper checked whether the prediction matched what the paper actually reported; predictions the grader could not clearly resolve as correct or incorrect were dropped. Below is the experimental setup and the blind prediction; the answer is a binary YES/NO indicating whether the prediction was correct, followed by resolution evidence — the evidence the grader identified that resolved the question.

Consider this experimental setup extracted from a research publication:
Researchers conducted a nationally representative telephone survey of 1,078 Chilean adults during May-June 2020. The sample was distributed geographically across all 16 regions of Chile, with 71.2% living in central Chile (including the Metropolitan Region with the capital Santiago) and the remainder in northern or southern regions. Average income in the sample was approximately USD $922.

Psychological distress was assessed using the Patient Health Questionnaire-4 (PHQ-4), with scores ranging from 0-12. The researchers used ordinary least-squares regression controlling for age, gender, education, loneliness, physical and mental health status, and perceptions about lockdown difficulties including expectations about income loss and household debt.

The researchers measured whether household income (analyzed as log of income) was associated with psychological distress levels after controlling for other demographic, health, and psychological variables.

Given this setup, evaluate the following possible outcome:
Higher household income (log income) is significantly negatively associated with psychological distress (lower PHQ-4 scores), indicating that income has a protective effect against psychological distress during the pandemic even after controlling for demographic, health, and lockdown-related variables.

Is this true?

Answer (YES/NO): NO